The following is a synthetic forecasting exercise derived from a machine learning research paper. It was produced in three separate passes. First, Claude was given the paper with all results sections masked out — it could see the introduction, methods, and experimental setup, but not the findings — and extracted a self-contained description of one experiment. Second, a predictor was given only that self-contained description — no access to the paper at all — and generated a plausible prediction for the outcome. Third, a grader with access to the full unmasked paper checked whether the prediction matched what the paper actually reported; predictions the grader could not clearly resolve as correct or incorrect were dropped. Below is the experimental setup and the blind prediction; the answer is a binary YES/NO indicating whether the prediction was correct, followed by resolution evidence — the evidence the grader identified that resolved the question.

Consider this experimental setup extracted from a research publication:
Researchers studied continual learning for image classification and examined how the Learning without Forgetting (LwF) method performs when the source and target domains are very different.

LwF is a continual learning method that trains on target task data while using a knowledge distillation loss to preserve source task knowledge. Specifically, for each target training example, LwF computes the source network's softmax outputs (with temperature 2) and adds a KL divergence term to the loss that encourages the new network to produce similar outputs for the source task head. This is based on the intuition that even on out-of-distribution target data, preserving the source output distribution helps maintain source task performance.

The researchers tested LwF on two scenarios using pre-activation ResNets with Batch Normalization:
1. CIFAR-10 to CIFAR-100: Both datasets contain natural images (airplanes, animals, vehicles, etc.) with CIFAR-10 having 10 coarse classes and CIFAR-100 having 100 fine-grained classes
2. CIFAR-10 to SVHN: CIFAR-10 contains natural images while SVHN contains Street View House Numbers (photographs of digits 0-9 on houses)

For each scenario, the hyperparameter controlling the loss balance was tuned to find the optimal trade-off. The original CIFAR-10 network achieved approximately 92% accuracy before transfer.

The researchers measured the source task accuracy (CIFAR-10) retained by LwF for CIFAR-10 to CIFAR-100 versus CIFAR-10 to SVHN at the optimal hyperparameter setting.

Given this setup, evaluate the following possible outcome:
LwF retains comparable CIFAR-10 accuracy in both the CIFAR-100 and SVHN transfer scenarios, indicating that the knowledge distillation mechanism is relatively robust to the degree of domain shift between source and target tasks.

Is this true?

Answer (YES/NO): NO